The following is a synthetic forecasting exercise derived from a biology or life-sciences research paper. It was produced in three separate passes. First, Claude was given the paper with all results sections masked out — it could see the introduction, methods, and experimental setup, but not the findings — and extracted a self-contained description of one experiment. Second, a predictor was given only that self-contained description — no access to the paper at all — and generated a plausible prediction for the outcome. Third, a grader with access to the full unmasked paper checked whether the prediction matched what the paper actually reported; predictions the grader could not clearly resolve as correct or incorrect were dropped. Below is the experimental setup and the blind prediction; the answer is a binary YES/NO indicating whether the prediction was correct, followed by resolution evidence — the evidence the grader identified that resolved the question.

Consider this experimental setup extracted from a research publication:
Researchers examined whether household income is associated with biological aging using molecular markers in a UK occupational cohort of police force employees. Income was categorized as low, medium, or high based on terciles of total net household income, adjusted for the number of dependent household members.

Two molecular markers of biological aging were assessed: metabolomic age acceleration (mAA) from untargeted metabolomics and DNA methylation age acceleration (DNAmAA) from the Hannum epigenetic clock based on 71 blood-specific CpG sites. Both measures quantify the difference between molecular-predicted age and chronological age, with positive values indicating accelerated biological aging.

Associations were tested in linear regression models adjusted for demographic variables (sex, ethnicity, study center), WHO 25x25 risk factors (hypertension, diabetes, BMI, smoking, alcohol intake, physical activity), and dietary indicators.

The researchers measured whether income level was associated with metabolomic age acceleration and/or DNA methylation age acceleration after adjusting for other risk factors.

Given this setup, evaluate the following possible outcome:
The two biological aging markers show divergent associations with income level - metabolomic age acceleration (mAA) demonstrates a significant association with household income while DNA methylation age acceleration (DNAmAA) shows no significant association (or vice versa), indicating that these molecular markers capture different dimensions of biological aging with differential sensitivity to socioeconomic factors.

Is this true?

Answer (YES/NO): YES